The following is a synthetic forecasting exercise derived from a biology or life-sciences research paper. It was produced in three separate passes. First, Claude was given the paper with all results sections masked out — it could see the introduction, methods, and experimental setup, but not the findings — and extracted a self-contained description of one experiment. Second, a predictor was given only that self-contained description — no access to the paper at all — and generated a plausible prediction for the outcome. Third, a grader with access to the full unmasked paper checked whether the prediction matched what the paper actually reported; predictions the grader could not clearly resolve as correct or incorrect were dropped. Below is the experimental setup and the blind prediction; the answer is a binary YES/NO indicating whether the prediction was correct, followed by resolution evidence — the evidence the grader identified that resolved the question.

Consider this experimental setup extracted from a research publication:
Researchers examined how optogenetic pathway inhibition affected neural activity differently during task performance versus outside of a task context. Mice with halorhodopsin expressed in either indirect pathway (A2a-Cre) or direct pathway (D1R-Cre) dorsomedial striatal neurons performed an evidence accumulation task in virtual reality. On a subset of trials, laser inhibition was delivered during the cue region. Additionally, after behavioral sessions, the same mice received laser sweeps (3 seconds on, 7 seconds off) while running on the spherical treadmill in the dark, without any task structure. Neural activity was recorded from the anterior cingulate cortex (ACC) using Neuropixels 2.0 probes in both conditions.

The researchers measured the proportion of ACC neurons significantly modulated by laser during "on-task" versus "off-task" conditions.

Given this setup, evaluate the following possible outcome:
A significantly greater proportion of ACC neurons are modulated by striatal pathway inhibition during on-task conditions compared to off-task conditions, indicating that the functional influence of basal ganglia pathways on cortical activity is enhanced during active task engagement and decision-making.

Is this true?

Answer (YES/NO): NO